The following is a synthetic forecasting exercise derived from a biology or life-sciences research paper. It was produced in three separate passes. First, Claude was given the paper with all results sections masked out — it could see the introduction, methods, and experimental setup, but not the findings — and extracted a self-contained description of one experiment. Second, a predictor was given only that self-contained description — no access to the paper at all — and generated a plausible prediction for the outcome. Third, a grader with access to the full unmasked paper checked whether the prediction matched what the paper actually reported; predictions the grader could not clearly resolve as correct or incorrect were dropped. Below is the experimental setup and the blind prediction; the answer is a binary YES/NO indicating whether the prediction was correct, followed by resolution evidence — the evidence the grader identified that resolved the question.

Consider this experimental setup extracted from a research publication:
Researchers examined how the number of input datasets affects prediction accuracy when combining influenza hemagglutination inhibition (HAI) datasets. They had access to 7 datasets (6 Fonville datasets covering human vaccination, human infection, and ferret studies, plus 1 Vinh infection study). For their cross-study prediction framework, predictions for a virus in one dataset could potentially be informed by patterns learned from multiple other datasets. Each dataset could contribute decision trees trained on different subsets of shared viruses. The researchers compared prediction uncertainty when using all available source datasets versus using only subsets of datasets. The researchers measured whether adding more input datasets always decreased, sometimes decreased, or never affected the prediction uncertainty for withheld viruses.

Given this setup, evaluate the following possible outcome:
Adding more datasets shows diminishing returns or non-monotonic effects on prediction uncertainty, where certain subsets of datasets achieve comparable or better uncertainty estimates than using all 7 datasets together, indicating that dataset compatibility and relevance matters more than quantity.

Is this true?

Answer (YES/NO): NO